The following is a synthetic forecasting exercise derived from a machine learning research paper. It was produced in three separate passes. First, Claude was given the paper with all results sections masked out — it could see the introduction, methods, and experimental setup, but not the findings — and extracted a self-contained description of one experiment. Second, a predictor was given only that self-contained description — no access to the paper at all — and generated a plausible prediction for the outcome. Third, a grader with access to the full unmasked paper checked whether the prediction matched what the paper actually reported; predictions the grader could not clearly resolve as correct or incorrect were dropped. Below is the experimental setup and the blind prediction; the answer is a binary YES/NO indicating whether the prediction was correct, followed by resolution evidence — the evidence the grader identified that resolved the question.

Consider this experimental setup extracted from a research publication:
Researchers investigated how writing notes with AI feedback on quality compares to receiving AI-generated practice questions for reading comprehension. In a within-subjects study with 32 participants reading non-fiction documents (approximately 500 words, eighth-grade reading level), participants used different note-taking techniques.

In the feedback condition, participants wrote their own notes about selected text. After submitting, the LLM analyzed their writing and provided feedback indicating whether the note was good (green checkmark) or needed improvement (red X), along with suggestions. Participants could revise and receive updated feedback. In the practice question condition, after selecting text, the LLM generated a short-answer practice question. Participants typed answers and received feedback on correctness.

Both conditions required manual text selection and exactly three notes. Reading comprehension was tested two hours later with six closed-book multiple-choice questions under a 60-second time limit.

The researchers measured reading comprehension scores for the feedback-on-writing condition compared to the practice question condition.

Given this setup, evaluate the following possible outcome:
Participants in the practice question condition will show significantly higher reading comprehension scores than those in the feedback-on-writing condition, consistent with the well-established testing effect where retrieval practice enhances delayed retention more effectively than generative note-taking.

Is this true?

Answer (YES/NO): NO